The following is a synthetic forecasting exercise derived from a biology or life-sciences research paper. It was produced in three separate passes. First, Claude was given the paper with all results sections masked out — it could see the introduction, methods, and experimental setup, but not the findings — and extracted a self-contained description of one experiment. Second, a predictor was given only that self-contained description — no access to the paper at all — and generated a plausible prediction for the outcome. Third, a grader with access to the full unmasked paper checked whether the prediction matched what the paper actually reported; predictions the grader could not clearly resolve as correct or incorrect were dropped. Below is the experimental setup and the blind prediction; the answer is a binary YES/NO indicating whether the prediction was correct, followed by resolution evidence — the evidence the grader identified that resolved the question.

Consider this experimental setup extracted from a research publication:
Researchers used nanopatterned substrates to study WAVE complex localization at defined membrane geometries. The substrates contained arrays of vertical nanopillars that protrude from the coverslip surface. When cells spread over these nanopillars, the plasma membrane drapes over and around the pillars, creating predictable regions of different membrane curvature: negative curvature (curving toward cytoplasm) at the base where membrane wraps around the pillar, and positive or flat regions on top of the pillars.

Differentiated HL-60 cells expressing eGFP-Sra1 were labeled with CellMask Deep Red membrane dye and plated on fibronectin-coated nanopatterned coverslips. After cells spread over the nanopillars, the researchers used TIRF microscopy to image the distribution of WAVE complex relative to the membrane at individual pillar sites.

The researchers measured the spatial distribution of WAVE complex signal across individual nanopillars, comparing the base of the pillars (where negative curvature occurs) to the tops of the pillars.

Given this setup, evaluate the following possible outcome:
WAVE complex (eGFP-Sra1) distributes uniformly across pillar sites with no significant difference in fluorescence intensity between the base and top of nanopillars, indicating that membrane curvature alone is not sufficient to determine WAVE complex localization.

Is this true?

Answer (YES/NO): NO